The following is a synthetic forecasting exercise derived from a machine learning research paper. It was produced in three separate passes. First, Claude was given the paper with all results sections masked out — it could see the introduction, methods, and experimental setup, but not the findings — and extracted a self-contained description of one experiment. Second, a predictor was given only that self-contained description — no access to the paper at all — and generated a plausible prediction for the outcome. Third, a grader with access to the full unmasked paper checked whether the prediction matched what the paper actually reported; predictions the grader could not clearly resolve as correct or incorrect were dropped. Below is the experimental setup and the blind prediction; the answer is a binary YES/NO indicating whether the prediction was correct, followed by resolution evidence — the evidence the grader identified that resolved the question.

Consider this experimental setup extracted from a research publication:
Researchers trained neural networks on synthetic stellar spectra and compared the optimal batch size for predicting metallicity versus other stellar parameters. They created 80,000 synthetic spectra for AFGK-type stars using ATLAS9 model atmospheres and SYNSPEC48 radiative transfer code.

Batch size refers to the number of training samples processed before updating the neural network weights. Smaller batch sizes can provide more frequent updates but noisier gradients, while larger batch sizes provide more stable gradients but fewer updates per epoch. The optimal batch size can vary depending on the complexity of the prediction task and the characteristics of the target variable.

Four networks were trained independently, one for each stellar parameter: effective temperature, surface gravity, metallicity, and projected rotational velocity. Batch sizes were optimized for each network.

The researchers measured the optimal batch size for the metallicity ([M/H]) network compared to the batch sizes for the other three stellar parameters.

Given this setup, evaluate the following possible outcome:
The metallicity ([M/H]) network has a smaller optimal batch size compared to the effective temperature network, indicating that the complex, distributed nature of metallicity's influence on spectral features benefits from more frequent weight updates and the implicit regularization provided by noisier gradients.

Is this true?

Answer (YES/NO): YES